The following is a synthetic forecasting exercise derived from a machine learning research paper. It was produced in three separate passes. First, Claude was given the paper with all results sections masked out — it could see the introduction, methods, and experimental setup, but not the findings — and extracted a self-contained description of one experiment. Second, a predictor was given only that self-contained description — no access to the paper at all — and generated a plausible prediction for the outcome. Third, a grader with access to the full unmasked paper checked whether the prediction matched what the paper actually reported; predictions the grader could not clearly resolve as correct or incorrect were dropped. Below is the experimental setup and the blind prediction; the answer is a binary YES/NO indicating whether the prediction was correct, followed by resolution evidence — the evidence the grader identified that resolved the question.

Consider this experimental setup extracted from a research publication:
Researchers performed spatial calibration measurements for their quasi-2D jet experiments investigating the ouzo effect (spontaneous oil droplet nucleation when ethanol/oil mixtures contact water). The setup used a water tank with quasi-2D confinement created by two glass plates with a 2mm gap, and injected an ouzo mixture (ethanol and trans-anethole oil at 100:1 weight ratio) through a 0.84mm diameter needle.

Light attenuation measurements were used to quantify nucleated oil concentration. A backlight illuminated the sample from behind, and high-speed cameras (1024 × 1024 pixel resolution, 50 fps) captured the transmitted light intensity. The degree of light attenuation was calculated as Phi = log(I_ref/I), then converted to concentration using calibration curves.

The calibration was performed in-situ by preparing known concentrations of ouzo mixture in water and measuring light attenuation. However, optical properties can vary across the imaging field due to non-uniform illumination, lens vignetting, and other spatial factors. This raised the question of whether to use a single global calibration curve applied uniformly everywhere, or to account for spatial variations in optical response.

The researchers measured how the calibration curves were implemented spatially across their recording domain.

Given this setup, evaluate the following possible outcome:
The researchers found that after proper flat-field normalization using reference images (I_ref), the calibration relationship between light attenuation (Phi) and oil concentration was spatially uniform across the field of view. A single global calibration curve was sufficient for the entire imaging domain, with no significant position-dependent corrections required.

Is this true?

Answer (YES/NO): NO